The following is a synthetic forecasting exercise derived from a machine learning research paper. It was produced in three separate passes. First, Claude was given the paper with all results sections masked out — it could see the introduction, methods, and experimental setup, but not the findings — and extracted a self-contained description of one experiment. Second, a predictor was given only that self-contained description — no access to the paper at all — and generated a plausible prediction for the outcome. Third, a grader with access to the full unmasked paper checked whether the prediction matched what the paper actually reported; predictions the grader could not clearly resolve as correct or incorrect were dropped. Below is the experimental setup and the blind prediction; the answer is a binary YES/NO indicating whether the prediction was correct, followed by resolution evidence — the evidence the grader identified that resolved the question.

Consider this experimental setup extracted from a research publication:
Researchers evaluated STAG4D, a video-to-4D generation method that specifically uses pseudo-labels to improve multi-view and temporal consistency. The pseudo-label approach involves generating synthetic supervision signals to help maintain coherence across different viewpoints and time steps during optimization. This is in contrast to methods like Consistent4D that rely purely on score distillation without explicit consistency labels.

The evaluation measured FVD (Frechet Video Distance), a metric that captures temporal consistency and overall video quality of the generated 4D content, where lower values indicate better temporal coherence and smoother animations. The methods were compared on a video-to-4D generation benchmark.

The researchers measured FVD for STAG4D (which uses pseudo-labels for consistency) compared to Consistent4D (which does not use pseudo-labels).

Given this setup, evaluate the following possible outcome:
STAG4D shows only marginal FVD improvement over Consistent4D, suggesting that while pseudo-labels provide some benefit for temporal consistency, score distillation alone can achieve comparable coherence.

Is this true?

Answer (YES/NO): NO